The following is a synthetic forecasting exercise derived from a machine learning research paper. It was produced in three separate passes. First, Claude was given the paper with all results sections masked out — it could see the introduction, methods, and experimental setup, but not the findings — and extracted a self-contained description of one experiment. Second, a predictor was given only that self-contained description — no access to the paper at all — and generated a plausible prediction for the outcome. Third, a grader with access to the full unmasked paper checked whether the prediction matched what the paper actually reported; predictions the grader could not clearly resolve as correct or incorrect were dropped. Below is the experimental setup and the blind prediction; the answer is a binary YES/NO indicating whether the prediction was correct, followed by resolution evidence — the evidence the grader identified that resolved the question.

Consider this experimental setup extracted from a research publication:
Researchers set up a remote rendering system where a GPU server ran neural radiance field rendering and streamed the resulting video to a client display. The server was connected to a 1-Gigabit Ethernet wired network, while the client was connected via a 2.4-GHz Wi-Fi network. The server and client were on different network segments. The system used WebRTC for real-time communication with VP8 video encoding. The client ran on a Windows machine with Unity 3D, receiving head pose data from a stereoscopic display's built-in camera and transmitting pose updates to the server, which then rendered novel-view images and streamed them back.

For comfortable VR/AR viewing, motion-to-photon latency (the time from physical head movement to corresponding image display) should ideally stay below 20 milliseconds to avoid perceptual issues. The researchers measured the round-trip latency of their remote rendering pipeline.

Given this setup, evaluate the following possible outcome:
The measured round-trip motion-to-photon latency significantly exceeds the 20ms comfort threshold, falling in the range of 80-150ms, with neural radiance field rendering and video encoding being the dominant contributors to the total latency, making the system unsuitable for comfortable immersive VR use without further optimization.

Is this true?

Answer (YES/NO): NO